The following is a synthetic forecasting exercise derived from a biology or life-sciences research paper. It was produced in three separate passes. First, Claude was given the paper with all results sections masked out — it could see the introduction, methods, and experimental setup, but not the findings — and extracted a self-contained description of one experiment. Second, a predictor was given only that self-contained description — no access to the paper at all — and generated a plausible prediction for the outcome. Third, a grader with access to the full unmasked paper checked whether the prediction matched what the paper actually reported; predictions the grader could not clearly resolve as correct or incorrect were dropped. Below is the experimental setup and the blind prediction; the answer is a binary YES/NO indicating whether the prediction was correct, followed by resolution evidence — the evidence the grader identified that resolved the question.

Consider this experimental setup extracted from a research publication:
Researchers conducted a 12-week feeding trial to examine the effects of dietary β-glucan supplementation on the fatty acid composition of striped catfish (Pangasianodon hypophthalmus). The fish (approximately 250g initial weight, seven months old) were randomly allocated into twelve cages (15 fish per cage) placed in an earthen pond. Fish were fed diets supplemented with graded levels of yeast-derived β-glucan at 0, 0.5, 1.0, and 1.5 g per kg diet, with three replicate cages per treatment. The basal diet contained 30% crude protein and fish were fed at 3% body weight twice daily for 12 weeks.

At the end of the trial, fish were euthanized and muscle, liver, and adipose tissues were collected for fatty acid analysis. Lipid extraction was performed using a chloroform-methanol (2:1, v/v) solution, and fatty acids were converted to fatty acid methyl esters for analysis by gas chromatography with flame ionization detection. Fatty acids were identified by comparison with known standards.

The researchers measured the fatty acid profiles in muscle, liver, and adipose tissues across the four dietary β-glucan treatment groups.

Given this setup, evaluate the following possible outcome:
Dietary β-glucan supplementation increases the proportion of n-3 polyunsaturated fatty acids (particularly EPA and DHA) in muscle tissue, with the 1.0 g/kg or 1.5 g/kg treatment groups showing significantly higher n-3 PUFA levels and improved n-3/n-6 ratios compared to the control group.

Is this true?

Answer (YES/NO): NO